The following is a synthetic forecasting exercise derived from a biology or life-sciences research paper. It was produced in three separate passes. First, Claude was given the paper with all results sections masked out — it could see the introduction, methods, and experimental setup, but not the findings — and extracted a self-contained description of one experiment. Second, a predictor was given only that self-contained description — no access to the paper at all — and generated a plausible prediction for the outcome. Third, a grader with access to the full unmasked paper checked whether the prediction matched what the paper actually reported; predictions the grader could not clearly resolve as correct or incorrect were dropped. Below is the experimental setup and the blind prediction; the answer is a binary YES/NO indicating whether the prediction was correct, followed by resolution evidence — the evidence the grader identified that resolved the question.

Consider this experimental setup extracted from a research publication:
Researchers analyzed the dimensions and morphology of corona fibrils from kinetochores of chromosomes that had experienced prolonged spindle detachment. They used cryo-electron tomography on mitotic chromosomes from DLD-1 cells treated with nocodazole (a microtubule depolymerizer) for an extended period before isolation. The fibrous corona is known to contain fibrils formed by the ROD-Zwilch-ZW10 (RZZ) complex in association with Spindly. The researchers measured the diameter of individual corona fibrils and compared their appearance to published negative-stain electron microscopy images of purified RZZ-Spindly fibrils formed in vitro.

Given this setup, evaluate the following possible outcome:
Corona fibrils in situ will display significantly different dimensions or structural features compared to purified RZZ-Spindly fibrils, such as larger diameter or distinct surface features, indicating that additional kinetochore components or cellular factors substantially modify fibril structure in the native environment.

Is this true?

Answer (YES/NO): NO